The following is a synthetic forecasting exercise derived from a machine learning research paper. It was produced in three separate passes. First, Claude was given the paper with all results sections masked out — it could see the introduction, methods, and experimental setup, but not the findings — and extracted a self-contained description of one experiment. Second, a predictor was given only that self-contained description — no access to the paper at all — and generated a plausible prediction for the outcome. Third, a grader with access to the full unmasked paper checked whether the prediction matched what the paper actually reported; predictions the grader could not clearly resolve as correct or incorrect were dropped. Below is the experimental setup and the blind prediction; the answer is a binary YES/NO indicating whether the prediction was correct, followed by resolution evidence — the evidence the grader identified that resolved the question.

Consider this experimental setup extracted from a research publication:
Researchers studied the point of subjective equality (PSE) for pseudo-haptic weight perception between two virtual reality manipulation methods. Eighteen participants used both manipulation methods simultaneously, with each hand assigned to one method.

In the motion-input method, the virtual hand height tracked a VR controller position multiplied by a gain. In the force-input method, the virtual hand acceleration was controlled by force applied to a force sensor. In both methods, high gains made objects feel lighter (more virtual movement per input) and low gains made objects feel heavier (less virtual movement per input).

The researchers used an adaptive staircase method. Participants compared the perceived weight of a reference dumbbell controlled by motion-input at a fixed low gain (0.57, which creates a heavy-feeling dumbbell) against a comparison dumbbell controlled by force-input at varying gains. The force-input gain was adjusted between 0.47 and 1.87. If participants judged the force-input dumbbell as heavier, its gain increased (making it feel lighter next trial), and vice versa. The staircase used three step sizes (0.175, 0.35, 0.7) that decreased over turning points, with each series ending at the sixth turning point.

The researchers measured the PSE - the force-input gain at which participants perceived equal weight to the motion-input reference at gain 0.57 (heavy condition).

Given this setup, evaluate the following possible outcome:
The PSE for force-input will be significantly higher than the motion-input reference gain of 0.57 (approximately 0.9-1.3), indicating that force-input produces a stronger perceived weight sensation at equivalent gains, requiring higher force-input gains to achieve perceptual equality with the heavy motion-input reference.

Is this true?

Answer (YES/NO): NO